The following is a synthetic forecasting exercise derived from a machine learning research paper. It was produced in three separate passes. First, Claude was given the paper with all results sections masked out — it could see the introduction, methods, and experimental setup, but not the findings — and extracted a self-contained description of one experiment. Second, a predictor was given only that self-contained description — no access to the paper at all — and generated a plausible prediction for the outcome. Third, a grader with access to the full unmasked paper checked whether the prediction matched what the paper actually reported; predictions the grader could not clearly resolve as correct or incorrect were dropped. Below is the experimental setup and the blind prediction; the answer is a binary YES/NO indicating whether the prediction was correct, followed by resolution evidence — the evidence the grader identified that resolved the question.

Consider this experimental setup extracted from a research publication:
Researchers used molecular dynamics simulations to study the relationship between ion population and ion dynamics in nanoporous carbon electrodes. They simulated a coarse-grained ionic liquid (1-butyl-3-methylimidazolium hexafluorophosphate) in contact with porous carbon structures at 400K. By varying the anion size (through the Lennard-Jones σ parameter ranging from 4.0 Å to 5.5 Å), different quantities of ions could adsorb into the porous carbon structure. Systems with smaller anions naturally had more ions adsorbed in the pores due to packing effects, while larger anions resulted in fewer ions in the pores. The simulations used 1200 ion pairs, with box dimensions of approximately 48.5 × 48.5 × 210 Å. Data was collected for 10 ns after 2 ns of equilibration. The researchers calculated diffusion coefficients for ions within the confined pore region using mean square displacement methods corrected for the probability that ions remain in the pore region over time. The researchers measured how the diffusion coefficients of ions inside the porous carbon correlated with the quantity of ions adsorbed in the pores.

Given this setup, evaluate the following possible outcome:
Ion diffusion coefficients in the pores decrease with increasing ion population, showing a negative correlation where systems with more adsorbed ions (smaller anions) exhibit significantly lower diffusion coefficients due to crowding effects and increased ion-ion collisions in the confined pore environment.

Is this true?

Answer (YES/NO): NO